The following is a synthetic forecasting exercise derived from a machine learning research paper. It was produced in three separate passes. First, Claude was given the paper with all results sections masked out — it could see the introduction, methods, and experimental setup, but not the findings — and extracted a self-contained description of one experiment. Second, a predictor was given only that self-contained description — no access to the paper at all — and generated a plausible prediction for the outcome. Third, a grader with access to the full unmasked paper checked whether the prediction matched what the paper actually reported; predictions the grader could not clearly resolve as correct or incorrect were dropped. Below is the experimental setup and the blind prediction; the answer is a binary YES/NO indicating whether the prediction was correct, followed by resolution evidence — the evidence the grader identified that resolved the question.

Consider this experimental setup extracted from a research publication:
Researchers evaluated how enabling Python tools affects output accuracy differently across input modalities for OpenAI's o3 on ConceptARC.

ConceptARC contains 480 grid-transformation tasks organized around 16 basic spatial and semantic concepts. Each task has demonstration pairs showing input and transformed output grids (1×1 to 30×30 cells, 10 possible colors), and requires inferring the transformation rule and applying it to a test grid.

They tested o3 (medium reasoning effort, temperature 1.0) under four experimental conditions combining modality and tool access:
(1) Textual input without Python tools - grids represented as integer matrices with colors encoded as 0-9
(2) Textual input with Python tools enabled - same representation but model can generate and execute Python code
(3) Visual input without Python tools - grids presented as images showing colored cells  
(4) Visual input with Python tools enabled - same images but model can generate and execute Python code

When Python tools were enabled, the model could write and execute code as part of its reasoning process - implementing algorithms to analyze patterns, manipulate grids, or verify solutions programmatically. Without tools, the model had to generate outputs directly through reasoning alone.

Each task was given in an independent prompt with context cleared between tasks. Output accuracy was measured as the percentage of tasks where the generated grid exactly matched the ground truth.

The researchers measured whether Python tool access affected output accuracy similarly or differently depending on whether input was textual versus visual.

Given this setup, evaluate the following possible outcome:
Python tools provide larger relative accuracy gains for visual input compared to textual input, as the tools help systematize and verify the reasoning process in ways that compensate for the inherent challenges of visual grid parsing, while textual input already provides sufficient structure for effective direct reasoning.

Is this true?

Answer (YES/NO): YES